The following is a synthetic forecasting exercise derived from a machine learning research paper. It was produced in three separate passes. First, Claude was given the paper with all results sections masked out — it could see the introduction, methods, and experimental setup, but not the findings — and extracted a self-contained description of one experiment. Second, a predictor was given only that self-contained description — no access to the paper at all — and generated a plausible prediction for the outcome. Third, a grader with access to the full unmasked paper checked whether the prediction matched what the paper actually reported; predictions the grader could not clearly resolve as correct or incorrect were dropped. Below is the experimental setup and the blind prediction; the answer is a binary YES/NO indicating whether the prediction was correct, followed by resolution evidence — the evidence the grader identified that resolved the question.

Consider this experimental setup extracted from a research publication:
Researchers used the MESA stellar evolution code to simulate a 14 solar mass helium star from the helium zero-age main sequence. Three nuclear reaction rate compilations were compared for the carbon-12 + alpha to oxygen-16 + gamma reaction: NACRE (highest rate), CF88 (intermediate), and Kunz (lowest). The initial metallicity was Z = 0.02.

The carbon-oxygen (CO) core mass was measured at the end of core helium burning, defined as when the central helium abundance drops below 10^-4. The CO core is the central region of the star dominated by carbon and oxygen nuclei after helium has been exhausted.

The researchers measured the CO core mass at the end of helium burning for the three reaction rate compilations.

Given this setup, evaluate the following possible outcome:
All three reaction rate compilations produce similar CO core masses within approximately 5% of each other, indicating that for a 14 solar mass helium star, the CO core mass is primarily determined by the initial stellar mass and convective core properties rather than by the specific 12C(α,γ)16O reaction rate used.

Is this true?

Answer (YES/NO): YES